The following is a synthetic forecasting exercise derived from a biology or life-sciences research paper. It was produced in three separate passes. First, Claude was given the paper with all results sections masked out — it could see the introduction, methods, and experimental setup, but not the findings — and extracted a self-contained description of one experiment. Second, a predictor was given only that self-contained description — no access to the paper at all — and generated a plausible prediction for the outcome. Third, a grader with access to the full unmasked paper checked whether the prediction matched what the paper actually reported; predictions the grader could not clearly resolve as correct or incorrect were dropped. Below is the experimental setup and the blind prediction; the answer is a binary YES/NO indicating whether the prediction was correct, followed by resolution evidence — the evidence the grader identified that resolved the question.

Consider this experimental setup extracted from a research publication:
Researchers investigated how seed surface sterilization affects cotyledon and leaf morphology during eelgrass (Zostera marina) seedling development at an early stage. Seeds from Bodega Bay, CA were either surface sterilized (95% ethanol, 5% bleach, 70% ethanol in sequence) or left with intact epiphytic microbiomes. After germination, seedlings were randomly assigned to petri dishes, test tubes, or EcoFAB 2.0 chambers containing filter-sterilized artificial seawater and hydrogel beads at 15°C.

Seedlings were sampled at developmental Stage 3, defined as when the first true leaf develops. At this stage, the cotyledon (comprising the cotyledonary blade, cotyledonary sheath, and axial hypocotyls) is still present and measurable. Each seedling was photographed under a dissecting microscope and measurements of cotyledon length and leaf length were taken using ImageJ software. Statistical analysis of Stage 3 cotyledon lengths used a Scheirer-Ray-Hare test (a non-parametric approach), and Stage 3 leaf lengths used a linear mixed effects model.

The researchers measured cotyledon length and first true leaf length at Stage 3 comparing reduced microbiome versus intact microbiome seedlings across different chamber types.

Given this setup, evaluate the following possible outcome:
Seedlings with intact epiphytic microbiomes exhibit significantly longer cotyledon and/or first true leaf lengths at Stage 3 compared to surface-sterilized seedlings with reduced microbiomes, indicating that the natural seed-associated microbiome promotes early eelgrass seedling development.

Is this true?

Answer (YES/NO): NO